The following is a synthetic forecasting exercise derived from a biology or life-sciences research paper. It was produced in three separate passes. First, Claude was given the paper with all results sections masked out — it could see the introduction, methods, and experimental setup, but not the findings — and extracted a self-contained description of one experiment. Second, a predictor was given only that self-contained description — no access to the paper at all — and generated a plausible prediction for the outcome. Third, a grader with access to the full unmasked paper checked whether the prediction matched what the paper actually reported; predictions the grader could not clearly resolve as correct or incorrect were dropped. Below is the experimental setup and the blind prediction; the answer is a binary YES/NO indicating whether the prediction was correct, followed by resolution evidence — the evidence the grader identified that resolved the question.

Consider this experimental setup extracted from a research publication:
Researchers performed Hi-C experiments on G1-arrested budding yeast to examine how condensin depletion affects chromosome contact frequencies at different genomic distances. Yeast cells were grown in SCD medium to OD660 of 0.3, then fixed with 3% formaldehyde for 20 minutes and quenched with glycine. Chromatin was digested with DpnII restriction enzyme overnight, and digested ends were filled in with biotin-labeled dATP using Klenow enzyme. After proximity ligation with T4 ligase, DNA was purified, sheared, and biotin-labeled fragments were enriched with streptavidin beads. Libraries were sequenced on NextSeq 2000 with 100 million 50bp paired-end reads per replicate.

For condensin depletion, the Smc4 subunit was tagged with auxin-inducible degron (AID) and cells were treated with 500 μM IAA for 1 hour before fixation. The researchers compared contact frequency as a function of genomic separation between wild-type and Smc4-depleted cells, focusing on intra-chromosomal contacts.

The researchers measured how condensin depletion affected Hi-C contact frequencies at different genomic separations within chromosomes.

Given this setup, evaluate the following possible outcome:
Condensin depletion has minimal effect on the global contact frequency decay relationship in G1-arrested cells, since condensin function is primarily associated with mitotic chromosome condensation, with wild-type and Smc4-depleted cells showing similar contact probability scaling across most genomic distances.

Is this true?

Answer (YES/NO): NO